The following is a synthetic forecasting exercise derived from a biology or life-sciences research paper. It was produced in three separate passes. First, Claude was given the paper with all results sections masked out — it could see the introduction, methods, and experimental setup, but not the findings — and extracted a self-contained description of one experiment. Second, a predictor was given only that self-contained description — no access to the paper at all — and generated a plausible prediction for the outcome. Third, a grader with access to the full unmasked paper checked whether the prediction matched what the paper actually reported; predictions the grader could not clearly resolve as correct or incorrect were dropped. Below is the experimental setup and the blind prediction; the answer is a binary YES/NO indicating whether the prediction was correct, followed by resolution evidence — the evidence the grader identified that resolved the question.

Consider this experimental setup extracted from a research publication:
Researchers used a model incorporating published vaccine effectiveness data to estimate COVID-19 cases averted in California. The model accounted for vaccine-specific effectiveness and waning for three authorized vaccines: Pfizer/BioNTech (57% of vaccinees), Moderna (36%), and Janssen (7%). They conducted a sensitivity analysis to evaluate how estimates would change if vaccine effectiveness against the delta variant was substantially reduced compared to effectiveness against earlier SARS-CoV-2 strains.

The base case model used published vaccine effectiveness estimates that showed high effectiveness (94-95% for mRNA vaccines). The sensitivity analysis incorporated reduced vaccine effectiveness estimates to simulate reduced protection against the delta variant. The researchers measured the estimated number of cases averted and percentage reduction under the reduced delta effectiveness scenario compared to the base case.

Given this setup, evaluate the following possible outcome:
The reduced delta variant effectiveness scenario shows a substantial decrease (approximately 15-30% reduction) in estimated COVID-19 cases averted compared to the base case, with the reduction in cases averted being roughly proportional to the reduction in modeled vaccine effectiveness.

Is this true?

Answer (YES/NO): YES